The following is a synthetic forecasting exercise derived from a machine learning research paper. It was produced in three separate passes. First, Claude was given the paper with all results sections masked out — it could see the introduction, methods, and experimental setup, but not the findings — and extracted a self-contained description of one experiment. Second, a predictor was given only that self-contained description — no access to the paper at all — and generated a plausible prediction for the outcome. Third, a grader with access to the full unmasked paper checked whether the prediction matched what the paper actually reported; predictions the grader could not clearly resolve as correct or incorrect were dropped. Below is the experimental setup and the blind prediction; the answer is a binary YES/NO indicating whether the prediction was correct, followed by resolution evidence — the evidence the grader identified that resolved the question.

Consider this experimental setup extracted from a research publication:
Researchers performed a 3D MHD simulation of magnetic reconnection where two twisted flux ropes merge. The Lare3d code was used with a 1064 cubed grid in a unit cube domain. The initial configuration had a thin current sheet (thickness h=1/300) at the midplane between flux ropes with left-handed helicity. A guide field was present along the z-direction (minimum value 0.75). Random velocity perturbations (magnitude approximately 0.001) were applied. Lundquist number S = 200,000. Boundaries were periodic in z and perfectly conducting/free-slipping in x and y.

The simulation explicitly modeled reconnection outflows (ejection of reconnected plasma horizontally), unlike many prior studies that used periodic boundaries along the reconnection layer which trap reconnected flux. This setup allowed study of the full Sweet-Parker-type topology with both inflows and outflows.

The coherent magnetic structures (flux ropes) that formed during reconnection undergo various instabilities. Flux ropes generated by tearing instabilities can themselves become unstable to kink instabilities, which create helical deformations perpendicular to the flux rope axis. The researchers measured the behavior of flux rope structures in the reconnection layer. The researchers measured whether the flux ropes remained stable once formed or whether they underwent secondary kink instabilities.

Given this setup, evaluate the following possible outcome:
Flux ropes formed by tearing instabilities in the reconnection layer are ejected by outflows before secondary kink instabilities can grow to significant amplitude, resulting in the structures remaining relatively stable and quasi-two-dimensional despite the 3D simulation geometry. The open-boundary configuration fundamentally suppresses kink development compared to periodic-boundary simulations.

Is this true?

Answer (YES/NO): NO